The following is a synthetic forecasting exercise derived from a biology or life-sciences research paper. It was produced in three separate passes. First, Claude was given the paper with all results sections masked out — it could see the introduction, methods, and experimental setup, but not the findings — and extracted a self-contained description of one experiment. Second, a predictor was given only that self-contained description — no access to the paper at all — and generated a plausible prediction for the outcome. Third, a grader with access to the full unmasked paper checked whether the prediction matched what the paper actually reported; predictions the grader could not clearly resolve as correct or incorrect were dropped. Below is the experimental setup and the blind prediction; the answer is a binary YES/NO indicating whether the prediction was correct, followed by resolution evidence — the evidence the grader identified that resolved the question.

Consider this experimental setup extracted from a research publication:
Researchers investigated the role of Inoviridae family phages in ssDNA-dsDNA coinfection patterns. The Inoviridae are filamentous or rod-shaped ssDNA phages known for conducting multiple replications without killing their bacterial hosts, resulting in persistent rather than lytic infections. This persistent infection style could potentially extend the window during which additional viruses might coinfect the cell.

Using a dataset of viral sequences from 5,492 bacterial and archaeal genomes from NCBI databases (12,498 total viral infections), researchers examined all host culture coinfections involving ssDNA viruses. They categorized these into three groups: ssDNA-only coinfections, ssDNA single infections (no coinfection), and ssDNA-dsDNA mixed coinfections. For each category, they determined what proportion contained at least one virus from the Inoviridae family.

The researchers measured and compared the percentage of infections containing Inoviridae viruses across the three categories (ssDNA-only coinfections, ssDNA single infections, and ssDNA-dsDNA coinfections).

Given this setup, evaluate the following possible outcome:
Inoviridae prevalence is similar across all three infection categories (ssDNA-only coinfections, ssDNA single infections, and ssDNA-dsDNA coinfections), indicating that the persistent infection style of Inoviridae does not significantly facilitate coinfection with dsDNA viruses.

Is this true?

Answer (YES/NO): NO